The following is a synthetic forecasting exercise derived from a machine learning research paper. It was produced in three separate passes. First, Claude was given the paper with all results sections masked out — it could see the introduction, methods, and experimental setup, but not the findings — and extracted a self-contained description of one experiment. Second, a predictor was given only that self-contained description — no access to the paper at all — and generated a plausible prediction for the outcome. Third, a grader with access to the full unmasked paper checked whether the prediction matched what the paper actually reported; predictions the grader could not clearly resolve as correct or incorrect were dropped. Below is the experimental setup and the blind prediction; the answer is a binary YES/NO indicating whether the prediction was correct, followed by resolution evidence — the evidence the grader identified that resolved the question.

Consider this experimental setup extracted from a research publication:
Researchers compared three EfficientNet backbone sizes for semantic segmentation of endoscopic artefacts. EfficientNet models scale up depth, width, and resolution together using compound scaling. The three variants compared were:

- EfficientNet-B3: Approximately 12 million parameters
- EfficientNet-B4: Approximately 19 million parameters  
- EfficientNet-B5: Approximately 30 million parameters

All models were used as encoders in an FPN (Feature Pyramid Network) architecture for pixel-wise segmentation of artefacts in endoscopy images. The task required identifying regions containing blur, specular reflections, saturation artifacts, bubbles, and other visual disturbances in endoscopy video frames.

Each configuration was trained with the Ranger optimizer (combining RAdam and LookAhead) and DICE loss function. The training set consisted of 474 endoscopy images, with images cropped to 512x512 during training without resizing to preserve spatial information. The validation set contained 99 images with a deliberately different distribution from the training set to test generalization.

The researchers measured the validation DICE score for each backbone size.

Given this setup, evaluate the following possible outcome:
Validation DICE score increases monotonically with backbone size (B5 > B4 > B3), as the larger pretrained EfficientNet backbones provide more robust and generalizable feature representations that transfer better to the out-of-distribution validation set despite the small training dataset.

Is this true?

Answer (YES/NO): NO